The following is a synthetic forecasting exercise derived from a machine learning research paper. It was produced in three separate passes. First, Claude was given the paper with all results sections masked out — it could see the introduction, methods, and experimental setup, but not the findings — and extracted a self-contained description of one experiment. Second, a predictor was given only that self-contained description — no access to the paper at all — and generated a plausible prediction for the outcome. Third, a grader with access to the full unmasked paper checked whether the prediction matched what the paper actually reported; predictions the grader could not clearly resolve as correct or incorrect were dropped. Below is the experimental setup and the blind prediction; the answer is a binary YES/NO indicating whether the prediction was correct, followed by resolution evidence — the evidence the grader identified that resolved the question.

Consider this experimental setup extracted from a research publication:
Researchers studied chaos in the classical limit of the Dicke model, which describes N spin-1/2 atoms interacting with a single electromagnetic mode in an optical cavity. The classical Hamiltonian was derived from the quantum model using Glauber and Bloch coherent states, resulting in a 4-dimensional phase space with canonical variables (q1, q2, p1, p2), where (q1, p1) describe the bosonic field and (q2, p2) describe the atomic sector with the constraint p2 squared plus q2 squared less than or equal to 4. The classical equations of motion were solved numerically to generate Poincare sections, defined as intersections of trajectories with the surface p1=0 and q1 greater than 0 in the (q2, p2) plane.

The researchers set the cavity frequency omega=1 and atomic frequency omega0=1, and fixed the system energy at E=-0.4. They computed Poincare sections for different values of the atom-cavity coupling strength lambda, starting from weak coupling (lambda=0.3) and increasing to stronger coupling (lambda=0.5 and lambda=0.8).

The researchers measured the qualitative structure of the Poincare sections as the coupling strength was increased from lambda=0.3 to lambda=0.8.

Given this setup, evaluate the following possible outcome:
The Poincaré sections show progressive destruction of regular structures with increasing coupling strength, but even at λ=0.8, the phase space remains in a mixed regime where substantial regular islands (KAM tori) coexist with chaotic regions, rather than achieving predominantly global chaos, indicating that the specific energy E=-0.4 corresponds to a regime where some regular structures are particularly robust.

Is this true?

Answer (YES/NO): NO